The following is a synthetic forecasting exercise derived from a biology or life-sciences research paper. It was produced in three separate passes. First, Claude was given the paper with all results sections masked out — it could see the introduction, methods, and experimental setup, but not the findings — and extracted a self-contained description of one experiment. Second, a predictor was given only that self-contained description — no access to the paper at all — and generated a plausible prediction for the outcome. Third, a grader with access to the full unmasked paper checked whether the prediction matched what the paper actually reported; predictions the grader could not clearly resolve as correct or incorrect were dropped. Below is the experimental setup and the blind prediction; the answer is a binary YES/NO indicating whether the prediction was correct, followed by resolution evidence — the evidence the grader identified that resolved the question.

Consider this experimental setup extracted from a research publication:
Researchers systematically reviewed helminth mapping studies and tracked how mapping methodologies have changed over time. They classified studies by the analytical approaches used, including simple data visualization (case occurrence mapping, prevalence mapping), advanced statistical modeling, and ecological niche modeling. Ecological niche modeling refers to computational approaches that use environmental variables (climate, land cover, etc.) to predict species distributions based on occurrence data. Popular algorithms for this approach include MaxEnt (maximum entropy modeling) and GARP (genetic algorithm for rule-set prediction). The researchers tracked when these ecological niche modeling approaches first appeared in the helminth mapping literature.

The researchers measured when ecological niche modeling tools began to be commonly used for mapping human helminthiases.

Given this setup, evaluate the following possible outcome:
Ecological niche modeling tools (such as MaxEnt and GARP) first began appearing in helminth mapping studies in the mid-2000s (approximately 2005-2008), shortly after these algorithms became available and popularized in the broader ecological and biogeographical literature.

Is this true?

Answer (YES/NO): NO